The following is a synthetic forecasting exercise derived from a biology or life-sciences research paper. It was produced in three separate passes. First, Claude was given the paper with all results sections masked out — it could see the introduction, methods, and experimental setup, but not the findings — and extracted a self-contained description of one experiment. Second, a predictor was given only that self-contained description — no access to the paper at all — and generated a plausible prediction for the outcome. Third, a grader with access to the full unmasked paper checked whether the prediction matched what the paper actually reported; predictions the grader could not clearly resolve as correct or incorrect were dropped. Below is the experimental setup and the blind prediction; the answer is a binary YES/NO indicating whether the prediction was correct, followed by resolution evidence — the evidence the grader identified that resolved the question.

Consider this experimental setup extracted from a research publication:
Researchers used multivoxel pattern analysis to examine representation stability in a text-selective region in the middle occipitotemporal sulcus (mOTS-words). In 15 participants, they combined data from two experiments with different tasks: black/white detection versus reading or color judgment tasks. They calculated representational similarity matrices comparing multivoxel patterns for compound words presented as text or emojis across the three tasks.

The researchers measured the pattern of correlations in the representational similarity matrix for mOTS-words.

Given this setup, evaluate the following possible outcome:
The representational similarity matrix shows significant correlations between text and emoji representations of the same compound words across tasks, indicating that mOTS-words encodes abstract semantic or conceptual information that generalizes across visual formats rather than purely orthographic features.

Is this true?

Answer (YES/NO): NO